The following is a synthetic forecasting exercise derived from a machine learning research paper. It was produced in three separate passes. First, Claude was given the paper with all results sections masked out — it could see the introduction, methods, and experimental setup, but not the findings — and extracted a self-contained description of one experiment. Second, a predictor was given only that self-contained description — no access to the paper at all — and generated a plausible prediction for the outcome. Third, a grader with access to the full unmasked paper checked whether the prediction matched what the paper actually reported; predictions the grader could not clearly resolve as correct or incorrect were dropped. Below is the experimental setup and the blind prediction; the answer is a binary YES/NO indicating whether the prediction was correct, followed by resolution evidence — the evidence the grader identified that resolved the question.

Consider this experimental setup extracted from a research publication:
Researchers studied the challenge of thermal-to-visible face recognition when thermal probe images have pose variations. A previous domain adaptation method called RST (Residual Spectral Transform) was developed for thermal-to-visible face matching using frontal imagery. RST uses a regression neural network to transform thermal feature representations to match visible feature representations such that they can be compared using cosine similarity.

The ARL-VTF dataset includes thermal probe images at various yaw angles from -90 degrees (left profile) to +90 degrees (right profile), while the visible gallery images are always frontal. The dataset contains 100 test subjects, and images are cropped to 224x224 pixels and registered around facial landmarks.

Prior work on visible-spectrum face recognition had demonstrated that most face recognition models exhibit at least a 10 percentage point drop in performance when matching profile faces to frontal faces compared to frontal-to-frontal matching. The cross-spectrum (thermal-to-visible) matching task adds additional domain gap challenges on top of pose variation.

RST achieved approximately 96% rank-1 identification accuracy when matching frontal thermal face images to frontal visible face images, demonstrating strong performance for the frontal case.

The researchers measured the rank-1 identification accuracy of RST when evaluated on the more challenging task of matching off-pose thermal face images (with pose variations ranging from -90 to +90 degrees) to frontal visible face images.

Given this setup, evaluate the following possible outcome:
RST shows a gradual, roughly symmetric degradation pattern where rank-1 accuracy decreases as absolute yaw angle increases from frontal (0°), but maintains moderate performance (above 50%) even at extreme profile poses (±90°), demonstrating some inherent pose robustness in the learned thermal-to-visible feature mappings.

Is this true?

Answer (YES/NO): NO